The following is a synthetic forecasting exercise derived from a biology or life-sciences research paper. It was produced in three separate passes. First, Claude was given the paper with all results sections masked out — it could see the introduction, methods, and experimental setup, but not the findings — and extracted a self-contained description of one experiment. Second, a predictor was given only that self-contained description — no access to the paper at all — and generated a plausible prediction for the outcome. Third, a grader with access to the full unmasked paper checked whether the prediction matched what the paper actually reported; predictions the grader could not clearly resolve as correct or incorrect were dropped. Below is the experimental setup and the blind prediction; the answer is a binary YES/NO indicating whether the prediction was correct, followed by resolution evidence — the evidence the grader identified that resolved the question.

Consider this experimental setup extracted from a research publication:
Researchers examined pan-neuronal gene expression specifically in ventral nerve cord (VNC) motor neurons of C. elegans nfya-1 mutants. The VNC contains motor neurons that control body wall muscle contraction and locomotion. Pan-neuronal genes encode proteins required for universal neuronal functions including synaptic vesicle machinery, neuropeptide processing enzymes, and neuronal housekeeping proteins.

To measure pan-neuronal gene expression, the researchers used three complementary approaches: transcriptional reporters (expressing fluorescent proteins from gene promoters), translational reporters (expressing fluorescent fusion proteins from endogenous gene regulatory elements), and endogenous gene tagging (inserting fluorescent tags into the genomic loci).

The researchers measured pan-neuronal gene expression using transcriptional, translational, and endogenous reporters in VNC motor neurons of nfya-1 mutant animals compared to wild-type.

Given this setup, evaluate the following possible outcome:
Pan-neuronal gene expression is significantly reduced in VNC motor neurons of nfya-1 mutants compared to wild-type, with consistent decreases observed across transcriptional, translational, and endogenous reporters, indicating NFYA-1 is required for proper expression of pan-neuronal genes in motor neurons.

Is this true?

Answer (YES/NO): NO